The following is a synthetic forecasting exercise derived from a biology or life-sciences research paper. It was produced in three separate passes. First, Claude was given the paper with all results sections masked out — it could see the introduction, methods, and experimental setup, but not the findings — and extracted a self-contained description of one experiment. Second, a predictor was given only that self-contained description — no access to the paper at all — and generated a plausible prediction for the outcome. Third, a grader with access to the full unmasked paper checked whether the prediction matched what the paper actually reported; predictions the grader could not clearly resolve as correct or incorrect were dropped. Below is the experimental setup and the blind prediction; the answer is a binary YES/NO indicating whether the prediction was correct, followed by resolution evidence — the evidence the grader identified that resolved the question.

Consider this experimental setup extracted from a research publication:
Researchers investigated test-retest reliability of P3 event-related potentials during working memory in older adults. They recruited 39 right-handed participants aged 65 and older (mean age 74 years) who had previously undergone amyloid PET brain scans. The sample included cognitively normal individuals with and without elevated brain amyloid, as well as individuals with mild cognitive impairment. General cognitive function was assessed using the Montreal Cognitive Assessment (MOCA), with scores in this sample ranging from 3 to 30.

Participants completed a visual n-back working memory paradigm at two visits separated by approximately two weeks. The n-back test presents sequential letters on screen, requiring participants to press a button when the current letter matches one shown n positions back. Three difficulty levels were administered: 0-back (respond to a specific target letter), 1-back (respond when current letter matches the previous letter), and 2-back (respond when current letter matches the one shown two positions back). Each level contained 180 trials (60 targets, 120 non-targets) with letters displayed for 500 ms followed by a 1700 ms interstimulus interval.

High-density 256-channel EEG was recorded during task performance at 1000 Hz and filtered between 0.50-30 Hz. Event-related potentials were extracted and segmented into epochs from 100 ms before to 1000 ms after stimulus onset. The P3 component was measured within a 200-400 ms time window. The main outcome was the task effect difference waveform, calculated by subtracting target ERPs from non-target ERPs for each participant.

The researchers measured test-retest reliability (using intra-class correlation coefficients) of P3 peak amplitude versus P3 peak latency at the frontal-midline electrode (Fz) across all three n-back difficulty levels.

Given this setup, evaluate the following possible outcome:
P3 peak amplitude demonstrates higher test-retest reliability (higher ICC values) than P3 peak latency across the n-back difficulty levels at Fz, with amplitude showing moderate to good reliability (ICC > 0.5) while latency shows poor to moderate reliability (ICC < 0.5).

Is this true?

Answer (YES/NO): NO